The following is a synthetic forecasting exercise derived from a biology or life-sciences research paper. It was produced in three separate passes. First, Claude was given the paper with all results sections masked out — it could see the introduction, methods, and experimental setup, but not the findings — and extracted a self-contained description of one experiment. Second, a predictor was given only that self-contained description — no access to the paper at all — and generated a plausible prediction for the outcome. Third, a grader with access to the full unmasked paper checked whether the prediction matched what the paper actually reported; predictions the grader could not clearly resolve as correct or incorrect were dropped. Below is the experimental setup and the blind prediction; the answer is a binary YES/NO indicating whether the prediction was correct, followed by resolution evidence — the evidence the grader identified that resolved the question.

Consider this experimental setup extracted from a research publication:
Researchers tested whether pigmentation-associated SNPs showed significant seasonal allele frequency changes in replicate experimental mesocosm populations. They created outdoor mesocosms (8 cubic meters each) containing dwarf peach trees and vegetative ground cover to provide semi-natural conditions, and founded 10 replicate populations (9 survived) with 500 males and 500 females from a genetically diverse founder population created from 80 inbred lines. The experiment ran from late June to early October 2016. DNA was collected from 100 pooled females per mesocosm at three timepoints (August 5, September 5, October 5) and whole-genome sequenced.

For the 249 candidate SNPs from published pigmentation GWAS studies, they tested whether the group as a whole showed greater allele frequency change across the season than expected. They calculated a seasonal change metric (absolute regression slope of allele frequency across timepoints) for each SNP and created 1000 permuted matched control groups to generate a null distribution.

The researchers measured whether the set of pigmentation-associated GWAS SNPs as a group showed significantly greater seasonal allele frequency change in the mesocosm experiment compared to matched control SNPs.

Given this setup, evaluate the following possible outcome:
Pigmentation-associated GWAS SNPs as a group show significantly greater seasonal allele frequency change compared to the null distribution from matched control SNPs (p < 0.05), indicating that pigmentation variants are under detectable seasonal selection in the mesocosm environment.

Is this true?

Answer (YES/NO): NO